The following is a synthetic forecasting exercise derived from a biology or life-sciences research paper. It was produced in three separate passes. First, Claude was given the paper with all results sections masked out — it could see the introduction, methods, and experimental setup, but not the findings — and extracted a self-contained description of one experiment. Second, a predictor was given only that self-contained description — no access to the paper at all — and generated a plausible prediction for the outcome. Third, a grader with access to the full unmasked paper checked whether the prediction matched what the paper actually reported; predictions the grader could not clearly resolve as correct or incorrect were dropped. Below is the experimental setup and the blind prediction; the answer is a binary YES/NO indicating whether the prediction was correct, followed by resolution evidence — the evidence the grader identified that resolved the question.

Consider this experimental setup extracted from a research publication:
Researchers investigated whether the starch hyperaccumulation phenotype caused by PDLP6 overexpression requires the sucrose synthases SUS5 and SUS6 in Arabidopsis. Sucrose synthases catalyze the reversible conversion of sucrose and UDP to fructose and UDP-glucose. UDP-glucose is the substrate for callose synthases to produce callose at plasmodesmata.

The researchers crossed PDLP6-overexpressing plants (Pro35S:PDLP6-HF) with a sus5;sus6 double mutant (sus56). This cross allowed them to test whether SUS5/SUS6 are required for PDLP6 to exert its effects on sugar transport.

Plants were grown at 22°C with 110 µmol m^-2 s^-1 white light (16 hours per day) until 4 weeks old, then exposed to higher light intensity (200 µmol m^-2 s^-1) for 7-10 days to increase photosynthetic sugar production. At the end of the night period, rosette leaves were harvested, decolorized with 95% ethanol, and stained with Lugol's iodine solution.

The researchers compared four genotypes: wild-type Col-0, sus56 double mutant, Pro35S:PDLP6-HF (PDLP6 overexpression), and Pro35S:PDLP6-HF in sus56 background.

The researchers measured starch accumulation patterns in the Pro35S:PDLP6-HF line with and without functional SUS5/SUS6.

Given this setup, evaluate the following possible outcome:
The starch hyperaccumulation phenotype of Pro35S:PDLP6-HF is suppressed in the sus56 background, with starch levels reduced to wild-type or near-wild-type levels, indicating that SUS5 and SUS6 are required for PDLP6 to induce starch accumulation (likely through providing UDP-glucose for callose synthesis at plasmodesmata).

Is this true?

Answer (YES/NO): YES